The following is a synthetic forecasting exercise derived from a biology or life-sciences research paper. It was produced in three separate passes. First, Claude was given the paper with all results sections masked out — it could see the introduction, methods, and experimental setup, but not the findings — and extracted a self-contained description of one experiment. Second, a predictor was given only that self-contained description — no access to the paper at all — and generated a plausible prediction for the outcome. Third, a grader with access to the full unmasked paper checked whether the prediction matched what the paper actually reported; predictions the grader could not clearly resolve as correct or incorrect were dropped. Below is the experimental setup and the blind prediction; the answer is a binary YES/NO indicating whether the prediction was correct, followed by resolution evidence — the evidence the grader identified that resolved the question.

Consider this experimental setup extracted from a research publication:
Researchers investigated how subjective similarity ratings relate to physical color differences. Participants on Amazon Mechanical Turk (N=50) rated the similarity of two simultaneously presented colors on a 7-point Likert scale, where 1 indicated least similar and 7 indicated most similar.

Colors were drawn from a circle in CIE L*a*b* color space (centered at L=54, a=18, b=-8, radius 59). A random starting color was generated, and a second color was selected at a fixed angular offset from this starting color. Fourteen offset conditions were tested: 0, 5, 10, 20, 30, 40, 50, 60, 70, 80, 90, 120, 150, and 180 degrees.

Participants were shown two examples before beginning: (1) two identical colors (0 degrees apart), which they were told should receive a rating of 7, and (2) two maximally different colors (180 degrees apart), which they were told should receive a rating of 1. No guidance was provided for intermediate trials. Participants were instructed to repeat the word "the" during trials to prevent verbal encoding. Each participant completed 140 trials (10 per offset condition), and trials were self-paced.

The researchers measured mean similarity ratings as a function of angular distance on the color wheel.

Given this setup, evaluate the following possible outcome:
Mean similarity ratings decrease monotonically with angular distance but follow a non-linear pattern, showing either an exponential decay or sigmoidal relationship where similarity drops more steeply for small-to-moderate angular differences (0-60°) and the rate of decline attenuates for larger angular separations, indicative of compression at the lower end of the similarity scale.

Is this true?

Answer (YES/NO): YES